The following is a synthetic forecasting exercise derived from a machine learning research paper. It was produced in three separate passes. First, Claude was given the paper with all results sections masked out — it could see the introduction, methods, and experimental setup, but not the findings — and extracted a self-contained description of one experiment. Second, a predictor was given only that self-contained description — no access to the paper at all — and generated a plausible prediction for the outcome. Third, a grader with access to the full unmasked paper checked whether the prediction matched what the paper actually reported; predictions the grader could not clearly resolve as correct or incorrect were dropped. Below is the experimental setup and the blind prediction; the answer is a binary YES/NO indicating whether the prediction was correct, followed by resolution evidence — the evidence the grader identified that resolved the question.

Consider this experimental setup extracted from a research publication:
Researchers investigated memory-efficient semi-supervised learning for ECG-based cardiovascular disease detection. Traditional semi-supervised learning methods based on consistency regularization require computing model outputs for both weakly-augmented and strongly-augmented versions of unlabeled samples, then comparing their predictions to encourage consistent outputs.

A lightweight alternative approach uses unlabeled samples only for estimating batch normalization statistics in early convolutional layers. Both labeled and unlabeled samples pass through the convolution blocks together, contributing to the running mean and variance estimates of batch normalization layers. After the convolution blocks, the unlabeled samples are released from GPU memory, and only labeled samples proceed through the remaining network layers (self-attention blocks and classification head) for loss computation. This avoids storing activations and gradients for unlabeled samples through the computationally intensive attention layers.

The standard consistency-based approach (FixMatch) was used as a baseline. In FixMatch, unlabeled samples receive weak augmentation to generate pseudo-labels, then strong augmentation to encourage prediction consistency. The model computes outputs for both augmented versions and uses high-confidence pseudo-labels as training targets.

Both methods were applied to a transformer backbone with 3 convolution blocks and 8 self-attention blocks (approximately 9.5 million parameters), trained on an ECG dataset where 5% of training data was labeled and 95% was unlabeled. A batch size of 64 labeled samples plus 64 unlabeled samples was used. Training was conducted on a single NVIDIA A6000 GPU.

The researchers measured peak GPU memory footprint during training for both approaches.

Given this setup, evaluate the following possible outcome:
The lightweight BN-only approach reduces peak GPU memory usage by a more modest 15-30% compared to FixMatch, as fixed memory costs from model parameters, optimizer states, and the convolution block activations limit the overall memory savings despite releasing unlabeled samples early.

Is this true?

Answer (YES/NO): NO